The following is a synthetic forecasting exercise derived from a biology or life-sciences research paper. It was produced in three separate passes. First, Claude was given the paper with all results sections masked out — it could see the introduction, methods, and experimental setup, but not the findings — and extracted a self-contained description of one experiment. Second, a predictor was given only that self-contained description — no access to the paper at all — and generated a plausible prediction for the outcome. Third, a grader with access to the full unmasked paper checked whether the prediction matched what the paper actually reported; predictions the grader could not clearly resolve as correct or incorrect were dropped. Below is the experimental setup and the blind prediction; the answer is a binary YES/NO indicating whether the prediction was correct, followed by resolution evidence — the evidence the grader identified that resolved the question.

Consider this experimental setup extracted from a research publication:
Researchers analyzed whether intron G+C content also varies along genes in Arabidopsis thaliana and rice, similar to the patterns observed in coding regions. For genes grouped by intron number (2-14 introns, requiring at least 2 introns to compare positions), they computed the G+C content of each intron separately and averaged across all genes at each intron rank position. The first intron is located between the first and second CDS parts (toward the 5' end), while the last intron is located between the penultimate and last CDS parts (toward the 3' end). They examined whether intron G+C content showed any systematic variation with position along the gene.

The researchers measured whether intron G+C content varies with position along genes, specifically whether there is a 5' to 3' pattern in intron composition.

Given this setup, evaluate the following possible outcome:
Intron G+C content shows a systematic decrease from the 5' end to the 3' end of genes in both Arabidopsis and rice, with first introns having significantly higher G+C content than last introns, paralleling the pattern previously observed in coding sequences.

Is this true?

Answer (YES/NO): NO